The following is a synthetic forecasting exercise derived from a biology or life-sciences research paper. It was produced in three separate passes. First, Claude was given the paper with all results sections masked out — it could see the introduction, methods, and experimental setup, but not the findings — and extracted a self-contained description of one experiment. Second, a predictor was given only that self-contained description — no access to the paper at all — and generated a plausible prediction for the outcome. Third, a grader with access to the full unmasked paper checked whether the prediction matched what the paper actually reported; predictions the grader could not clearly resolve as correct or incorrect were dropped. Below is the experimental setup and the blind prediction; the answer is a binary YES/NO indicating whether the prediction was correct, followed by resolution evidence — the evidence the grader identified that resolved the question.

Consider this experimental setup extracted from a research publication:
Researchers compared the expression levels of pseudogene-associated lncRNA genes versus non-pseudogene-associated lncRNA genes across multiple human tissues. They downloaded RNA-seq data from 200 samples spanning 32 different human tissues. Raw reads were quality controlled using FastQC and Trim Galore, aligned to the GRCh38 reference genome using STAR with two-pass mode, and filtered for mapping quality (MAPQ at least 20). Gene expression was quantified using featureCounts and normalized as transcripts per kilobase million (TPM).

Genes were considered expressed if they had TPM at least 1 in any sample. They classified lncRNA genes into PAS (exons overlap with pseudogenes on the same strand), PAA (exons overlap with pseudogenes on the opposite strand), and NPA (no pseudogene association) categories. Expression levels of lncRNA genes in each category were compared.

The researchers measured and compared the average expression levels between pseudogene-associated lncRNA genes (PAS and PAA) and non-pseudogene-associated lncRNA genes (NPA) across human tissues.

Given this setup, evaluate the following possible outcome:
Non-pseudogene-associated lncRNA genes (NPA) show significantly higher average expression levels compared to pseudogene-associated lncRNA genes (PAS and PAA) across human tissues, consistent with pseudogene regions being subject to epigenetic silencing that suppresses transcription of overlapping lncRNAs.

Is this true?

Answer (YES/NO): NO